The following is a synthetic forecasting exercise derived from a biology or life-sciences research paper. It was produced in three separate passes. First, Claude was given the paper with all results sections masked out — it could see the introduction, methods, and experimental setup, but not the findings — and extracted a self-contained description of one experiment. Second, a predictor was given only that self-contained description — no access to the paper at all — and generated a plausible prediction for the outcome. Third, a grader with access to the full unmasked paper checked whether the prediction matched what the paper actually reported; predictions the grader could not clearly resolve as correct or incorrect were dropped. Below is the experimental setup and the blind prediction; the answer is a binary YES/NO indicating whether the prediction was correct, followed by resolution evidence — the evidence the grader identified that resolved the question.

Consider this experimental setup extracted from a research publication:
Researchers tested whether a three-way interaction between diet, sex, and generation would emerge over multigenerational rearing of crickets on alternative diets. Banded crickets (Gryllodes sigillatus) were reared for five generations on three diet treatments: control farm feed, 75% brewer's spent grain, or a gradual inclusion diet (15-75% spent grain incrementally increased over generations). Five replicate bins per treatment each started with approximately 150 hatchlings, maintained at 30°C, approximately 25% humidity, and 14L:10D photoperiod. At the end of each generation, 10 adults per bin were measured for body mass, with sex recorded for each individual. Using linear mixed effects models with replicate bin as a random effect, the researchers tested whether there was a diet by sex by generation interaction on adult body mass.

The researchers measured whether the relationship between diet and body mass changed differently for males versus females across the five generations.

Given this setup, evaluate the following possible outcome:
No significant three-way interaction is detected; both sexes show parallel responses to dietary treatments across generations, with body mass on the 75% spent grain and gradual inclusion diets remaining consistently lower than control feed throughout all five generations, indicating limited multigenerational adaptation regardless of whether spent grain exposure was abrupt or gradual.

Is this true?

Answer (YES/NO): NO